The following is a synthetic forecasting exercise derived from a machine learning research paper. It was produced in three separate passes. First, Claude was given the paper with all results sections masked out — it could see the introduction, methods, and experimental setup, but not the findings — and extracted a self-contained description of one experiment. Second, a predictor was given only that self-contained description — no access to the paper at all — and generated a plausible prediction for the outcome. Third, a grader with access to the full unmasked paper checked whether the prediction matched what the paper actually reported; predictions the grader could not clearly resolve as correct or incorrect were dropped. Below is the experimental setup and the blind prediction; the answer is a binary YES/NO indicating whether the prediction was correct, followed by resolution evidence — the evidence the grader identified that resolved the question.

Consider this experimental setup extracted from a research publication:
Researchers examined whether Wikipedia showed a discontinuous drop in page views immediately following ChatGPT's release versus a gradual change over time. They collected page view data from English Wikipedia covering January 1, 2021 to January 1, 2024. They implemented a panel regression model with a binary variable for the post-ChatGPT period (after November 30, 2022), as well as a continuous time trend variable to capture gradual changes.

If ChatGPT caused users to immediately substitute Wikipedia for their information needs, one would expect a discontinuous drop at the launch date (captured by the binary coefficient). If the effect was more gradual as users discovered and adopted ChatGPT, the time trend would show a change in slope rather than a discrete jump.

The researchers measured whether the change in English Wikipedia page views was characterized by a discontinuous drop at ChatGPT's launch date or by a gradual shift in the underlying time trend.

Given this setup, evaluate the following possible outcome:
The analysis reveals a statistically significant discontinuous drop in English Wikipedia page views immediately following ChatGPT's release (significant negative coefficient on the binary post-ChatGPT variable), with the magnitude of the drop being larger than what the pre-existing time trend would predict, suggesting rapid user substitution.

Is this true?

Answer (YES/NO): NO